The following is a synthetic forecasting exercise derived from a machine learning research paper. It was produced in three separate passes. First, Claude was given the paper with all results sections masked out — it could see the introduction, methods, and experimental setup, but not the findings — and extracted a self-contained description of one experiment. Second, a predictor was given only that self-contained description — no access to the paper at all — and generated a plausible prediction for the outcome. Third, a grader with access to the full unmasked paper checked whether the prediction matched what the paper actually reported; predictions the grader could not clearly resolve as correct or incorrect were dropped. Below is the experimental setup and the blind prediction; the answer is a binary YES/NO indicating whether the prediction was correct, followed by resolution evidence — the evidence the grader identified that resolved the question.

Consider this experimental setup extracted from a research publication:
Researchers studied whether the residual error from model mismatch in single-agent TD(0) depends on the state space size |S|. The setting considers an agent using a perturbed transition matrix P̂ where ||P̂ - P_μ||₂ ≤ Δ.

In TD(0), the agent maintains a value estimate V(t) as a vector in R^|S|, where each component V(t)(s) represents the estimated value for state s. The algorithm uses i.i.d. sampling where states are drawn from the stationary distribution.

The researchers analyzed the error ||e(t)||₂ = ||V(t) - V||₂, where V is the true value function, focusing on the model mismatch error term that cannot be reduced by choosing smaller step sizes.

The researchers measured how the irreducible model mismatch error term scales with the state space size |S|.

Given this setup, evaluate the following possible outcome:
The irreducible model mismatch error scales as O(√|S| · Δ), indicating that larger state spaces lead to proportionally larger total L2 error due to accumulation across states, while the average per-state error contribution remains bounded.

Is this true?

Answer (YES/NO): YES